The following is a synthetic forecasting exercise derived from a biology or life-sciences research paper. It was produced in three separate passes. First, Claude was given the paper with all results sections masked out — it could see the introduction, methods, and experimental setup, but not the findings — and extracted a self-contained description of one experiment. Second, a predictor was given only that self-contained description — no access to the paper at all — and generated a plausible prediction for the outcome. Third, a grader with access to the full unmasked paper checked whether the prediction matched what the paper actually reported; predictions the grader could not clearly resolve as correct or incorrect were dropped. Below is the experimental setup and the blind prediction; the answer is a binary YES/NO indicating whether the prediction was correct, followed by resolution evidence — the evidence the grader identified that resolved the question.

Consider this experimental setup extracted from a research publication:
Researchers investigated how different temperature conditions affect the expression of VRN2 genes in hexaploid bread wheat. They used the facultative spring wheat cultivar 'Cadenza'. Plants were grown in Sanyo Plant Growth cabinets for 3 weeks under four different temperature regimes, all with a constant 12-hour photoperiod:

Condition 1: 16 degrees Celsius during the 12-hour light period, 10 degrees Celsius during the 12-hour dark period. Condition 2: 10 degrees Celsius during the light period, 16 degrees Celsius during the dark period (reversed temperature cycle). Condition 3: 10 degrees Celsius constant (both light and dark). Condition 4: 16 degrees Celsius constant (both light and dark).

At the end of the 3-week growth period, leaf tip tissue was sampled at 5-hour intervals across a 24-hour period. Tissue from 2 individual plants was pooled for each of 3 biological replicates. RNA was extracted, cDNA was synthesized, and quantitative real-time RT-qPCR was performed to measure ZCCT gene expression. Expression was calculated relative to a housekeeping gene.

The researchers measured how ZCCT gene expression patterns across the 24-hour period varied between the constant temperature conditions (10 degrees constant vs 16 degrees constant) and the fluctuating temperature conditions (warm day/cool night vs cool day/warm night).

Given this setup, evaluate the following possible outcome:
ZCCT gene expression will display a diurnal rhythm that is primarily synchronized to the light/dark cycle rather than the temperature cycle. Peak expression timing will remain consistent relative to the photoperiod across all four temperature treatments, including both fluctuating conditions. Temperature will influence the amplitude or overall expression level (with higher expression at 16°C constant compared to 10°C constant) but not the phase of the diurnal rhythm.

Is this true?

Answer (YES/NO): NO